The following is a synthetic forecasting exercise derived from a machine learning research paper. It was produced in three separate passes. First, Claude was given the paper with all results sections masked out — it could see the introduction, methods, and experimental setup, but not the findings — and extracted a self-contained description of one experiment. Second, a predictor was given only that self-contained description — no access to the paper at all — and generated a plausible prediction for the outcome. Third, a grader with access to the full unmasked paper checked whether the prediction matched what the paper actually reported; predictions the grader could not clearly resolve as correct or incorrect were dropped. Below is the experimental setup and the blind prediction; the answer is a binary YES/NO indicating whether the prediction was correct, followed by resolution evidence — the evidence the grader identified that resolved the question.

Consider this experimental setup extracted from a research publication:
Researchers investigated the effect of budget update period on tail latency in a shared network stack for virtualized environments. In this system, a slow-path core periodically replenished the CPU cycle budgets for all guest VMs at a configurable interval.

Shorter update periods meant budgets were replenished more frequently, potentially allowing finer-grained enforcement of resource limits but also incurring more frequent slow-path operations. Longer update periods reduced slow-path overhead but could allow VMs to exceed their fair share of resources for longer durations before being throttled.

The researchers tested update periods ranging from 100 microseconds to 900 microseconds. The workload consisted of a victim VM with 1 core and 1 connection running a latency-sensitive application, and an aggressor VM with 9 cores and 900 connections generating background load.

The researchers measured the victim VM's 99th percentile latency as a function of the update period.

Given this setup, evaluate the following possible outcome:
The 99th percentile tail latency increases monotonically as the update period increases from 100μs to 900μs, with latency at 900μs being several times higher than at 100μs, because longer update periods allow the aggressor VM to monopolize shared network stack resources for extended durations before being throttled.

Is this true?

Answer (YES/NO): YES